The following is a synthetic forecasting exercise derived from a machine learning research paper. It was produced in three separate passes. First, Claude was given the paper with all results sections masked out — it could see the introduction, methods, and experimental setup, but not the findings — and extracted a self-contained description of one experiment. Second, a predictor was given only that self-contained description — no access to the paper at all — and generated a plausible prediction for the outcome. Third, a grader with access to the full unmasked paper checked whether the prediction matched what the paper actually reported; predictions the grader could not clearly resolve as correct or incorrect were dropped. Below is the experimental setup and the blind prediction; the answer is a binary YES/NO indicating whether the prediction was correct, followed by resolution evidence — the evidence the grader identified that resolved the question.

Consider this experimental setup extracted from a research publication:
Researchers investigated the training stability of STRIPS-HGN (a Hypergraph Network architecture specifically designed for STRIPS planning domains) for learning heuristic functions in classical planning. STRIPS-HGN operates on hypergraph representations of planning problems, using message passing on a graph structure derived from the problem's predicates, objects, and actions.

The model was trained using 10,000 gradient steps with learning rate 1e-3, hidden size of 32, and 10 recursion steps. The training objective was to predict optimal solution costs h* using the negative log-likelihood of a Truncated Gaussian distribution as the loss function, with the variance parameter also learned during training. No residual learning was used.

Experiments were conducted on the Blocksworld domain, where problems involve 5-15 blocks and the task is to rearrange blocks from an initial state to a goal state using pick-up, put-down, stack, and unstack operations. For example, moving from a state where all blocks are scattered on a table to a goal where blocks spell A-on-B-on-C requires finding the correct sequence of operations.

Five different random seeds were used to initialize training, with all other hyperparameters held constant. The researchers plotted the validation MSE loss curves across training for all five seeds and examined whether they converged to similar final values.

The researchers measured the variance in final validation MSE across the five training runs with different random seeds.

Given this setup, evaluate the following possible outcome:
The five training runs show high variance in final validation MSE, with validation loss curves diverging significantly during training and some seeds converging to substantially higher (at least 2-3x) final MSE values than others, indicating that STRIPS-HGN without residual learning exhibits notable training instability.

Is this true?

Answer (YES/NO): YES